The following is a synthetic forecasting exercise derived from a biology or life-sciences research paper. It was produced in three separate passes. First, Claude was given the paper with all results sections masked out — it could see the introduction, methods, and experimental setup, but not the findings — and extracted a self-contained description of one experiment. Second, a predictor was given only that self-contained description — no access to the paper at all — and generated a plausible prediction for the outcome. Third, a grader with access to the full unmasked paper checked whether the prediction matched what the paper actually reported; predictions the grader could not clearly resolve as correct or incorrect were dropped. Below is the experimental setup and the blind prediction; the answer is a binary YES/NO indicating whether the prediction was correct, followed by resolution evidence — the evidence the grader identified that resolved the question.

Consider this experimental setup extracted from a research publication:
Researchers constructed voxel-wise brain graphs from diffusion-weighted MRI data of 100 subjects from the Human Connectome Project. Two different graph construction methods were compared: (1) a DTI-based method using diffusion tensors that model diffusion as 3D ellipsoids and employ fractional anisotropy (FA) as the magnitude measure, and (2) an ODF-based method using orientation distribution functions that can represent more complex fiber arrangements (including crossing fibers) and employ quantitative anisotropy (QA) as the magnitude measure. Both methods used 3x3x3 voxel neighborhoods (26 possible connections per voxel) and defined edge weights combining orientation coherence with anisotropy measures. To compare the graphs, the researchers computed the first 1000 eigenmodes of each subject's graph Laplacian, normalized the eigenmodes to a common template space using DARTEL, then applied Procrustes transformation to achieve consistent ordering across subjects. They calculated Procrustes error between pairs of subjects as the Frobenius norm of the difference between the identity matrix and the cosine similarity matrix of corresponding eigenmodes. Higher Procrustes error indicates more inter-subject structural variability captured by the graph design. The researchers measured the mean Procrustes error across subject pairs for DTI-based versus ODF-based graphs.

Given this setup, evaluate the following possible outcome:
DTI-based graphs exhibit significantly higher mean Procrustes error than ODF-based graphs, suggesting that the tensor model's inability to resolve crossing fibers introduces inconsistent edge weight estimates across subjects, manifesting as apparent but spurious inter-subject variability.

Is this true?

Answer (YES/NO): NO